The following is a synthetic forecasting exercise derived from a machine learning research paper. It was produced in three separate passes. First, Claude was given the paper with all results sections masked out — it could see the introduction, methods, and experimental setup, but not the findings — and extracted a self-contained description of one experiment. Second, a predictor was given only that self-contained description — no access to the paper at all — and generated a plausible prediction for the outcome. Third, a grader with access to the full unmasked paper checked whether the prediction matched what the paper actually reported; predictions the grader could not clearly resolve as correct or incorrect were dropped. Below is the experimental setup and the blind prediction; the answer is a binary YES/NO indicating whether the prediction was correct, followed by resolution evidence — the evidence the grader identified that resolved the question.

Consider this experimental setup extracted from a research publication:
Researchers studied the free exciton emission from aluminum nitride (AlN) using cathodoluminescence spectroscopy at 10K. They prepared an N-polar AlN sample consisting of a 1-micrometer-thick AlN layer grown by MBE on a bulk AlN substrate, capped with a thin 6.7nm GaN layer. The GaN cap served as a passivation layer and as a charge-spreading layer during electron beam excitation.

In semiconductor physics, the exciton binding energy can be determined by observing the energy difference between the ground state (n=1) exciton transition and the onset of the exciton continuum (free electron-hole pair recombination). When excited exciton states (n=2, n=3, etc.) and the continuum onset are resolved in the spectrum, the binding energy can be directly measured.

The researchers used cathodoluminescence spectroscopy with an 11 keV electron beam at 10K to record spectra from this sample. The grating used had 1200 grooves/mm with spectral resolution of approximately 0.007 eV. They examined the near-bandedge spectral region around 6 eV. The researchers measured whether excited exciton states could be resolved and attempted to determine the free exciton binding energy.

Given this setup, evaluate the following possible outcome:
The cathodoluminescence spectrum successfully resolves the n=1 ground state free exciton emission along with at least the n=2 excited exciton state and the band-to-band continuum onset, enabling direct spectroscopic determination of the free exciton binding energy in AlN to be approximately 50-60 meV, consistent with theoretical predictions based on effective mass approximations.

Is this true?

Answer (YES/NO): YES